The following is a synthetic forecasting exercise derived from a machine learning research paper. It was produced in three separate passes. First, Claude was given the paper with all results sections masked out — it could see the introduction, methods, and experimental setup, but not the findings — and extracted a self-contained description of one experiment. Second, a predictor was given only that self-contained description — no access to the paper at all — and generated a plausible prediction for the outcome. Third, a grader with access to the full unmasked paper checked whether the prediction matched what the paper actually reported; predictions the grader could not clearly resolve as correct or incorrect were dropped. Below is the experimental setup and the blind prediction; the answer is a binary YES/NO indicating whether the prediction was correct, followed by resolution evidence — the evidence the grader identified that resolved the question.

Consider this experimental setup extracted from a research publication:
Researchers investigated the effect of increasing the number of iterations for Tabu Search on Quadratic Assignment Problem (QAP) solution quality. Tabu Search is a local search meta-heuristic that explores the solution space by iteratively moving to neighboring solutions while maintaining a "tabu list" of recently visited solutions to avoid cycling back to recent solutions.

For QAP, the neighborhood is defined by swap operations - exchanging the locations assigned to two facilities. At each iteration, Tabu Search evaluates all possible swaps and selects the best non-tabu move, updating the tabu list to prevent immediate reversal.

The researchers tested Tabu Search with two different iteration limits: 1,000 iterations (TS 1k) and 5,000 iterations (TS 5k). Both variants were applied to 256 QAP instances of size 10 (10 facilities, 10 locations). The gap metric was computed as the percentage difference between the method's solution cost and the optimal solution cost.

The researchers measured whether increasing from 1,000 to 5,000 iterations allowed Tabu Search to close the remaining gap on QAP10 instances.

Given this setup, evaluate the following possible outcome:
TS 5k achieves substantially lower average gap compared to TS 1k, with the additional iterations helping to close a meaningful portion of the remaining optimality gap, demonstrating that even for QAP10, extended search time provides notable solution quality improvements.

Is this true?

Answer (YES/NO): NO